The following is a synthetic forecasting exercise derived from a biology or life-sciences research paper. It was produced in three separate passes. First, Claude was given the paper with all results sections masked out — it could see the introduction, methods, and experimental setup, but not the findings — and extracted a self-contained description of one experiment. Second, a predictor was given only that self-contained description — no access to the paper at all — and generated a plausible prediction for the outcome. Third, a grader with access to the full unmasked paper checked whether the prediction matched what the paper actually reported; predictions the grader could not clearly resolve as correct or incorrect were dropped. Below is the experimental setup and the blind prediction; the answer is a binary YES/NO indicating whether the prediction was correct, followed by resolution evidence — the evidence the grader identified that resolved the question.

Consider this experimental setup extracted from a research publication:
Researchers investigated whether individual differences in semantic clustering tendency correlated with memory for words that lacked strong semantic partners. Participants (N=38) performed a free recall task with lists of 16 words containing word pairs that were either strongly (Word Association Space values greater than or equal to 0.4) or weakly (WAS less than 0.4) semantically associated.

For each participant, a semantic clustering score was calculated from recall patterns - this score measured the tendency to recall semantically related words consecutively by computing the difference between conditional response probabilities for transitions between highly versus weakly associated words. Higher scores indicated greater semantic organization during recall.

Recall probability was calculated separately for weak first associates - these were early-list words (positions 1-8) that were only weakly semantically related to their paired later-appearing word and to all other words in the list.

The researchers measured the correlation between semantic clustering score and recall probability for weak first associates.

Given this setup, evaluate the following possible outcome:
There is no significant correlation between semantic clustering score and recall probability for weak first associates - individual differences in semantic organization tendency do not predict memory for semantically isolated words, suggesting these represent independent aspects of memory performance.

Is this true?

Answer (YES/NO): YES